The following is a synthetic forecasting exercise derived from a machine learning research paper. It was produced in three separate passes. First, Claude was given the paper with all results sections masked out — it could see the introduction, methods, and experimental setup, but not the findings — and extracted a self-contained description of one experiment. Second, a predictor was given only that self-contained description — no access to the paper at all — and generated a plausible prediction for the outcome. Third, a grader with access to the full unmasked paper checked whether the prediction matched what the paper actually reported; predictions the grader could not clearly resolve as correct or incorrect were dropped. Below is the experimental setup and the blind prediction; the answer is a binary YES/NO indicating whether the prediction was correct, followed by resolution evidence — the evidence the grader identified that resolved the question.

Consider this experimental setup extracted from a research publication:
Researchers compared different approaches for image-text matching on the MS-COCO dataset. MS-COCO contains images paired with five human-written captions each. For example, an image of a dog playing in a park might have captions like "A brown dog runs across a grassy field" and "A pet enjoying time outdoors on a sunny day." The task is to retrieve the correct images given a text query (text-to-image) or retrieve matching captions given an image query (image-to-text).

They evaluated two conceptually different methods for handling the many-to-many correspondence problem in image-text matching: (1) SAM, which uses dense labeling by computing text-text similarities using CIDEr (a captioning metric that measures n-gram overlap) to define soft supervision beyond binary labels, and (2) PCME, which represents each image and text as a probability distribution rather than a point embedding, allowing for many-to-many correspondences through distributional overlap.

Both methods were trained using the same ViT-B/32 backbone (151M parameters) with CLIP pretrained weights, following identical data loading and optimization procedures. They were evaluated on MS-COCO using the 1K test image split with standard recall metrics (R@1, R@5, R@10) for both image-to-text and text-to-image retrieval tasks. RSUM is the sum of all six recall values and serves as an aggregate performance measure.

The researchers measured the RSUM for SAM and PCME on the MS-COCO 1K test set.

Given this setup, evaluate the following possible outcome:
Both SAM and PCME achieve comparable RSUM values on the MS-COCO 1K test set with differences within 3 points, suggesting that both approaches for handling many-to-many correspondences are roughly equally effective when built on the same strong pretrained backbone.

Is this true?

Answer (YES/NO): YES